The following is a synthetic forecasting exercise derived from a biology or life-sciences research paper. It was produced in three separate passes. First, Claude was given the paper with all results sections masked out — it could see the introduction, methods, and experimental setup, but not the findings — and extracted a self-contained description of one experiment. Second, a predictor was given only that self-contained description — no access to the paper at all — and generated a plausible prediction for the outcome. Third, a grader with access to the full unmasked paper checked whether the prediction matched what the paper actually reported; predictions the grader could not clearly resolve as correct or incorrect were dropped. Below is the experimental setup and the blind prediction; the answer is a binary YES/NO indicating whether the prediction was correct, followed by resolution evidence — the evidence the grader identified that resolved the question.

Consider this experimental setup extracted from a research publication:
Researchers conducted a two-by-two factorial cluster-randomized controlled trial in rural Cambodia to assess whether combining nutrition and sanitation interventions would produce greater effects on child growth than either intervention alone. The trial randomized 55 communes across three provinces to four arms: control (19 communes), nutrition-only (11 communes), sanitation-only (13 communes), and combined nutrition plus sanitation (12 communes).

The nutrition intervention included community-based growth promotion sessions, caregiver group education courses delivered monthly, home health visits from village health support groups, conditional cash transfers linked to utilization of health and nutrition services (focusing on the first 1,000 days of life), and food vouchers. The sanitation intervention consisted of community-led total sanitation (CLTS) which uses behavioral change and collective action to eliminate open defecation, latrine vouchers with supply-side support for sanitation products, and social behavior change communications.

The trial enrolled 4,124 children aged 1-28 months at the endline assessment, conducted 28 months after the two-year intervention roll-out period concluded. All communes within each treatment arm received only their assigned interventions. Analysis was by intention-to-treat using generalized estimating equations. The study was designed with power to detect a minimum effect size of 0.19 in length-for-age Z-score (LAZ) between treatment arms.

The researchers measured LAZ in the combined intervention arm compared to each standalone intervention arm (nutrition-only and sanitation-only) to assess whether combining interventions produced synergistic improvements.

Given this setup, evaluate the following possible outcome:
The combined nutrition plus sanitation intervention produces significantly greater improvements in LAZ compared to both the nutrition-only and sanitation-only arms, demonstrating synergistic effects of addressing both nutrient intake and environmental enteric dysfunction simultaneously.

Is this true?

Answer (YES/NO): NO